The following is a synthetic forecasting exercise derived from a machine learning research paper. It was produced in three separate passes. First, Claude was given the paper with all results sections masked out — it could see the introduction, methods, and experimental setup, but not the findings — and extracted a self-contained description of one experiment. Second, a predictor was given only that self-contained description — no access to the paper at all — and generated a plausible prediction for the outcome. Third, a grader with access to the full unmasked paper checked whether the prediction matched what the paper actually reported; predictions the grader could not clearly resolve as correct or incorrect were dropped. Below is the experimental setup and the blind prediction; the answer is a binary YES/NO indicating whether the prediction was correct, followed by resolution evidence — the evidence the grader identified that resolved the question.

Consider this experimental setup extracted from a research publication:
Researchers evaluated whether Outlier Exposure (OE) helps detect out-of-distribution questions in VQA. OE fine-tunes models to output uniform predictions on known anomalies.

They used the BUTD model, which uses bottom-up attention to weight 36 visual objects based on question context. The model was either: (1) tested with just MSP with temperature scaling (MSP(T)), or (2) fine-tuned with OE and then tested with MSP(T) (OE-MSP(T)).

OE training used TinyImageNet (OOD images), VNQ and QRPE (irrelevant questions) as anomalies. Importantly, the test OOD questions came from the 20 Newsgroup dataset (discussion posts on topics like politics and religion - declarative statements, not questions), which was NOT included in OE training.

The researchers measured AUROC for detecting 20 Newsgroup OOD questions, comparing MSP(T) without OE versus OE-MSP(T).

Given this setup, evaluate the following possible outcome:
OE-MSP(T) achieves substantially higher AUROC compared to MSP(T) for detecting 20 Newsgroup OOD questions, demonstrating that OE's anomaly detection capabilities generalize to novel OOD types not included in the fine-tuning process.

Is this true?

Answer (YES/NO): NO